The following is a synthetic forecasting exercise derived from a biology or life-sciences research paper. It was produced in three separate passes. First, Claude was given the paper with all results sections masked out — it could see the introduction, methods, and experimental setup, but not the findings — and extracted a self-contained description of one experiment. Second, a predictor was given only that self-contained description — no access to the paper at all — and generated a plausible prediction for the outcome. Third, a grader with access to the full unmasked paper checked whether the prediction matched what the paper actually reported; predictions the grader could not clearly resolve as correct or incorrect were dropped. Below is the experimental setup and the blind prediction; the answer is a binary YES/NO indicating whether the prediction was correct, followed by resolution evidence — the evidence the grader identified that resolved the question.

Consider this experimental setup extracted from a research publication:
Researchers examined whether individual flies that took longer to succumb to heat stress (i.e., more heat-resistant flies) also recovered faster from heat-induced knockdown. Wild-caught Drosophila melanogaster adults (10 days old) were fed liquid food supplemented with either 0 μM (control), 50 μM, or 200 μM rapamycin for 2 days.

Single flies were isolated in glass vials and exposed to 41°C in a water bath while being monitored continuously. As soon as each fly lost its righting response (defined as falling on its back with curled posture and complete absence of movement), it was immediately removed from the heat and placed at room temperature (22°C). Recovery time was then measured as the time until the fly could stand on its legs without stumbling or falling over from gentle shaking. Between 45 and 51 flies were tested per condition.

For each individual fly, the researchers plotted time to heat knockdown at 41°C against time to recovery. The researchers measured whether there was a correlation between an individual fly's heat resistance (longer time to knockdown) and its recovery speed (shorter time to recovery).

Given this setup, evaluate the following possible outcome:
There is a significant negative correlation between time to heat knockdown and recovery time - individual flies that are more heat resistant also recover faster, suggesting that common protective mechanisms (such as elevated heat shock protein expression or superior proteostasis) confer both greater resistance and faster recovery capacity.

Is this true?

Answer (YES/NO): NO